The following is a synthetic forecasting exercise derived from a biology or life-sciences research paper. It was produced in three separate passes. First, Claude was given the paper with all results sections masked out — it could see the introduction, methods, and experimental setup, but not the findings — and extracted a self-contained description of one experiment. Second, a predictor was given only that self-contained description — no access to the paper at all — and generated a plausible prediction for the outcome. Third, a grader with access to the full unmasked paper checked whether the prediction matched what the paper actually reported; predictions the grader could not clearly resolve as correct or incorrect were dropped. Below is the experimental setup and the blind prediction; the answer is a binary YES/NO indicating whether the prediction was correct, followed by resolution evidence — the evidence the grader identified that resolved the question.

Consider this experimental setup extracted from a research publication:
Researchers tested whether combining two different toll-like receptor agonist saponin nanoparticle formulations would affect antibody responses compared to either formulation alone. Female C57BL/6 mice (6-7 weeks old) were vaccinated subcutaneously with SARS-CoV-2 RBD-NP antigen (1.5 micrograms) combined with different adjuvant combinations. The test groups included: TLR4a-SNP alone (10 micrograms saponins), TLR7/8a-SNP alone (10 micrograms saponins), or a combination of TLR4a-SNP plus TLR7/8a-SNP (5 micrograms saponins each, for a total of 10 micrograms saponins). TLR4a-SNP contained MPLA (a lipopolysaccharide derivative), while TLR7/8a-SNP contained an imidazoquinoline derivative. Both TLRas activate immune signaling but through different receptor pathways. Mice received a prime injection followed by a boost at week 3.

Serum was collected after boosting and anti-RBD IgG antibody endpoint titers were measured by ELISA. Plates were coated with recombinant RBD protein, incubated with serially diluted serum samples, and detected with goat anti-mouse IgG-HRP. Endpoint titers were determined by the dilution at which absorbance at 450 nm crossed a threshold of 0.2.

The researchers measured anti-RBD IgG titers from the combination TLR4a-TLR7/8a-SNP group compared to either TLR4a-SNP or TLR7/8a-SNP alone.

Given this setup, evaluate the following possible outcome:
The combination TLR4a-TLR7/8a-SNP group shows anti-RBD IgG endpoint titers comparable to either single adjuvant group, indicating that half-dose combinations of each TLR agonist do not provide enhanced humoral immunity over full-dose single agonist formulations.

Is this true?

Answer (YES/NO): NO